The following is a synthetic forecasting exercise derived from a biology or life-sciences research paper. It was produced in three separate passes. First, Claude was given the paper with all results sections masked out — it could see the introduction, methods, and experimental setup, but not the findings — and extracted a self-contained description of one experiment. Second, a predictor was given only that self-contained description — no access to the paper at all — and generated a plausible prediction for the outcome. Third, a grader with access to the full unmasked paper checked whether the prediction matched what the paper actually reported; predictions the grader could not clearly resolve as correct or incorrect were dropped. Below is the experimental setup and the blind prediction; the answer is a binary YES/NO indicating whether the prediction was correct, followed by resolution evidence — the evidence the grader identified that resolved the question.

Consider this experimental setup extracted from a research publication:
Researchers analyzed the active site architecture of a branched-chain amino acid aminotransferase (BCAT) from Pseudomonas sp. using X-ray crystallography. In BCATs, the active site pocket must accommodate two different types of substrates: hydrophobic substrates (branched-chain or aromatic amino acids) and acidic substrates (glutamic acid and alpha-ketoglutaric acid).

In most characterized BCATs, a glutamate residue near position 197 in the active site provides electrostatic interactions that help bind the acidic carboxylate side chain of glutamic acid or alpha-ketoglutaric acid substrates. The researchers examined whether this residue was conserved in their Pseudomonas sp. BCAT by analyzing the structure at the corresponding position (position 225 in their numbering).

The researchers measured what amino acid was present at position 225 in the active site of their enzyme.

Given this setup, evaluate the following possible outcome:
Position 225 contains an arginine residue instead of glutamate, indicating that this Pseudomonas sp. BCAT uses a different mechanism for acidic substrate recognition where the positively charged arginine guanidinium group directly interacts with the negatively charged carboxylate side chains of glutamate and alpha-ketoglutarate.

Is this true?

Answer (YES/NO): NO